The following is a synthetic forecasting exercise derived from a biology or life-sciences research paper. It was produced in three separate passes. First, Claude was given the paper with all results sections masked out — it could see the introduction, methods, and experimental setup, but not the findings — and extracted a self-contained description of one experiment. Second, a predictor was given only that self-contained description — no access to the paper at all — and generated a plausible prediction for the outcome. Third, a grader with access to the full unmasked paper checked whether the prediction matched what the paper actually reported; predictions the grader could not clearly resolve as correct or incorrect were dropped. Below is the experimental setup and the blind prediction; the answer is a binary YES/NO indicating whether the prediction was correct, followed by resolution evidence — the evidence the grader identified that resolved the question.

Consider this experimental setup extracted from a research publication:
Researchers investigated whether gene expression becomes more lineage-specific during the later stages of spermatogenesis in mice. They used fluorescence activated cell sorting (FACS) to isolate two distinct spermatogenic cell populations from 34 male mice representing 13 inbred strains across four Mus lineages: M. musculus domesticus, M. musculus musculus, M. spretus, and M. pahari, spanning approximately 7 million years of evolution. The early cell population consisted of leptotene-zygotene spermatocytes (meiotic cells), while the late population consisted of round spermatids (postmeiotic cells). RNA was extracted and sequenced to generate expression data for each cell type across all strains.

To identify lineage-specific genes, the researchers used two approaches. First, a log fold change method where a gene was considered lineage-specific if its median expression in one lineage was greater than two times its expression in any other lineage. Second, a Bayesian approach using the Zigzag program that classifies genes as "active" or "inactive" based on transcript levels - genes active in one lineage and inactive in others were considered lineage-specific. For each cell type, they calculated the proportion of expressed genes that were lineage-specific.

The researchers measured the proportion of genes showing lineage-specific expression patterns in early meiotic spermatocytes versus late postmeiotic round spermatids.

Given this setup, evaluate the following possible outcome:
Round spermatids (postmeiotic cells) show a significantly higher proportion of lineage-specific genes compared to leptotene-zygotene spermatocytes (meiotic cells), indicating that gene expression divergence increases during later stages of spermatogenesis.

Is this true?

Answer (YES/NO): YES